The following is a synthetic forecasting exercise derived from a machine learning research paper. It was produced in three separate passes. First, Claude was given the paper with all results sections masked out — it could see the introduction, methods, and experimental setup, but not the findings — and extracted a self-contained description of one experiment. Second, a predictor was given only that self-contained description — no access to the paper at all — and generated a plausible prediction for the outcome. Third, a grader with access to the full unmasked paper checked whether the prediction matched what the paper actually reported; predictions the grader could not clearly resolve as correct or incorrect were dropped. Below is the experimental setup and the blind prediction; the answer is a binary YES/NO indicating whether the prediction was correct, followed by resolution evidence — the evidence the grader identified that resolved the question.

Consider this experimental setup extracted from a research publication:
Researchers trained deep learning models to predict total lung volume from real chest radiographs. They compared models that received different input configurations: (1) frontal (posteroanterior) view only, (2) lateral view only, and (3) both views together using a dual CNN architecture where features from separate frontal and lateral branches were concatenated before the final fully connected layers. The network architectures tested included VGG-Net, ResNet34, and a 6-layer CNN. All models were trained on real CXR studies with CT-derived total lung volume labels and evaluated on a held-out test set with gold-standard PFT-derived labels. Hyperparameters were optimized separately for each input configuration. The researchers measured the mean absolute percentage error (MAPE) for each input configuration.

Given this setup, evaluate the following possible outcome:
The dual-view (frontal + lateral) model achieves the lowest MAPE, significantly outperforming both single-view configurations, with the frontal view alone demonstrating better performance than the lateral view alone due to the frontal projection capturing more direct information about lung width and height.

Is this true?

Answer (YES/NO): NO